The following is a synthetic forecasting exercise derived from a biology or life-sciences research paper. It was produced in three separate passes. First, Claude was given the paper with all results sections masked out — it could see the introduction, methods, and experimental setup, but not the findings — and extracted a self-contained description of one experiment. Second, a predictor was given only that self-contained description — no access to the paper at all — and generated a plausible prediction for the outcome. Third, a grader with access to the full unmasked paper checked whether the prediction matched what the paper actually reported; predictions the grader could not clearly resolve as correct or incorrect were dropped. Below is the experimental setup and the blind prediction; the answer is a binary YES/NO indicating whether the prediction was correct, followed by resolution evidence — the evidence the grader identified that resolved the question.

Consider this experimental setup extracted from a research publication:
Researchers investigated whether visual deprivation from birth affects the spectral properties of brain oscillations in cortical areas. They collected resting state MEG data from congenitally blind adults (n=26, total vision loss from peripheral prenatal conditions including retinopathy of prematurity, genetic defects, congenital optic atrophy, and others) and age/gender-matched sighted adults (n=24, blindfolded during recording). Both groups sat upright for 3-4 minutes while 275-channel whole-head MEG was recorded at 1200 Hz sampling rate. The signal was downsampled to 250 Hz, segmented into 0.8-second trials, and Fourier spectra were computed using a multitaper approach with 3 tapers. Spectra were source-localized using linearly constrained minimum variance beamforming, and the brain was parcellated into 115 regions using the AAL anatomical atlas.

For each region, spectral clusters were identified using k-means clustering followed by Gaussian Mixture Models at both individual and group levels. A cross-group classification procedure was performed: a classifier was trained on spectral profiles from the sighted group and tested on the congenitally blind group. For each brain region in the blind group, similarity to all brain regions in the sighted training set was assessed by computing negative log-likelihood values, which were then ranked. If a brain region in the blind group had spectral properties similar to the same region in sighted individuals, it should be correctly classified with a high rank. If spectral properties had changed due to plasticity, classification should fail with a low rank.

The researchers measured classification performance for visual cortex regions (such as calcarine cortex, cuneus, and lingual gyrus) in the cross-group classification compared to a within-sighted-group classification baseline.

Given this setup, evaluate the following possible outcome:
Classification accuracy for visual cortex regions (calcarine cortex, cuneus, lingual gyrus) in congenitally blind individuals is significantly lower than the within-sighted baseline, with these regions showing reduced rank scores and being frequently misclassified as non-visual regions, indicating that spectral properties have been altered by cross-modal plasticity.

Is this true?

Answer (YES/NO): YES